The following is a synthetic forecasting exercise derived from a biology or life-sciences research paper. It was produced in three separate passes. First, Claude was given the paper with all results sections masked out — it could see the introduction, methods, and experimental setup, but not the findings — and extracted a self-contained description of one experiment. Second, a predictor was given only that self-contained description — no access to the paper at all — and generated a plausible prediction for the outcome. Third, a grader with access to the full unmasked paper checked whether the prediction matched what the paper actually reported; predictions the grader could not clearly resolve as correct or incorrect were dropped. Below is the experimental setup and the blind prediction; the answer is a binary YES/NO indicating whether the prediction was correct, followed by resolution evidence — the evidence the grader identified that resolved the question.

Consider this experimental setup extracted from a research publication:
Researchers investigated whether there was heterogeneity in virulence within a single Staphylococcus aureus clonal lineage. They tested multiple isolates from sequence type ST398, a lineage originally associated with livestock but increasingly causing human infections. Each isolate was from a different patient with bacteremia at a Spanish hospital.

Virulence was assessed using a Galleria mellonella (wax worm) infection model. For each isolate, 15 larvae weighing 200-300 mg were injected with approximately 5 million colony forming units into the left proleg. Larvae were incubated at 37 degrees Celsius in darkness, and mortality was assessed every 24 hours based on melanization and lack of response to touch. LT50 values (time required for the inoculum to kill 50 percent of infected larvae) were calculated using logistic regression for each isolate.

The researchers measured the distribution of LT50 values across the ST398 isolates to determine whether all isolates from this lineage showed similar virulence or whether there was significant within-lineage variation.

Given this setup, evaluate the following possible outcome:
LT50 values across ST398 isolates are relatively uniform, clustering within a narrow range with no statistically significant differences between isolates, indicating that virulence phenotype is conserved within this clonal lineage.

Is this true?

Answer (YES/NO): NO